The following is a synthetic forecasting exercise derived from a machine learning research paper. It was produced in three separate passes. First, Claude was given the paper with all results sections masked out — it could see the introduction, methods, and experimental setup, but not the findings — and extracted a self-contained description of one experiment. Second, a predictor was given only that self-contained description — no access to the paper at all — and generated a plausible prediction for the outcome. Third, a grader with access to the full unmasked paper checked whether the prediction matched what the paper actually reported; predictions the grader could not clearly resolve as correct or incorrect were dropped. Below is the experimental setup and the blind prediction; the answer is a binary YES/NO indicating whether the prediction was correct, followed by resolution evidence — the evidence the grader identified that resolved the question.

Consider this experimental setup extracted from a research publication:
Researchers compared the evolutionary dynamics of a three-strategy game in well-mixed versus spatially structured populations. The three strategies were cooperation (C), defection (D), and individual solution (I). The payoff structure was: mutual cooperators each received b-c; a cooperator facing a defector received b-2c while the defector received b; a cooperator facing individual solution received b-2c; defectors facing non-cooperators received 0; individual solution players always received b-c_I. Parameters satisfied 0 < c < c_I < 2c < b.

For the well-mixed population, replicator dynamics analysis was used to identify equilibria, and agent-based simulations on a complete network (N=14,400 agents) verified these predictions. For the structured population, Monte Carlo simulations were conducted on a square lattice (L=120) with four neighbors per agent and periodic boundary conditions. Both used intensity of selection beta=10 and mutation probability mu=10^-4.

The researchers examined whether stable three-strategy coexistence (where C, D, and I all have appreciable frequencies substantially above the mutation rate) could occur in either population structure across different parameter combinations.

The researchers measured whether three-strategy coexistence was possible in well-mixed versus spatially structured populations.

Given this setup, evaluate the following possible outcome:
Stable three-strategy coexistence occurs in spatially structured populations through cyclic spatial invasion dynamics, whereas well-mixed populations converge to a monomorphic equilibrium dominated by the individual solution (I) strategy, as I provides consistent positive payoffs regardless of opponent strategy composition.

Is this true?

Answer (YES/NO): NO